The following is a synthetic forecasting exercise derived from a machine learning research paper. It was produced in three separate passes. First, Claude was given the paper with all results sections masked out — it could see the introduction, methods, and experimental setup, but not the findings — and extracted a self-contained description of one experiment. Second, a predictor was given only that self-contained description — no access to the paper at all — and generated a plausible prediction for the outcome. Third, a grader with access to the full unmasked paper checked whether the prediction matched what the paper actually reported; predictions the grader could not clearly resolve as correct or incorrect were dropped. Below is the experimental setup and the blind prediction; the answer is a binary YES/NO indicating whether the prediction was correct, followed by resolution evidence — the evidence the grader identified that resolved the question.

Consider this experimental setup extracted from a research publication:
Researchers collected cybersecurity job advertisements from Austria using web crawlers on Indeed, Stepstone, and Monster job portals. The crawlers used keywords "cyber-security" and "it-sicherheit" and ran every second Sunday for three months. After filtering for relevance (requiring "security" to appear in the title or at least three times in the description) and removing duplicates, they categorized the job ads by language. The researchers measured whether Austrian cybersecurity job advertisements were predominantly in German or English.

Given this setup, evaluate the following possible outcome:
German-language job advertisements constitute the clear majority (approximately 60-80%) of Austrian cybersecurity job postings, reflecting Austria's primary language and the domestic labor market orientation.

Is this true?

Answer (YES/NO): NO